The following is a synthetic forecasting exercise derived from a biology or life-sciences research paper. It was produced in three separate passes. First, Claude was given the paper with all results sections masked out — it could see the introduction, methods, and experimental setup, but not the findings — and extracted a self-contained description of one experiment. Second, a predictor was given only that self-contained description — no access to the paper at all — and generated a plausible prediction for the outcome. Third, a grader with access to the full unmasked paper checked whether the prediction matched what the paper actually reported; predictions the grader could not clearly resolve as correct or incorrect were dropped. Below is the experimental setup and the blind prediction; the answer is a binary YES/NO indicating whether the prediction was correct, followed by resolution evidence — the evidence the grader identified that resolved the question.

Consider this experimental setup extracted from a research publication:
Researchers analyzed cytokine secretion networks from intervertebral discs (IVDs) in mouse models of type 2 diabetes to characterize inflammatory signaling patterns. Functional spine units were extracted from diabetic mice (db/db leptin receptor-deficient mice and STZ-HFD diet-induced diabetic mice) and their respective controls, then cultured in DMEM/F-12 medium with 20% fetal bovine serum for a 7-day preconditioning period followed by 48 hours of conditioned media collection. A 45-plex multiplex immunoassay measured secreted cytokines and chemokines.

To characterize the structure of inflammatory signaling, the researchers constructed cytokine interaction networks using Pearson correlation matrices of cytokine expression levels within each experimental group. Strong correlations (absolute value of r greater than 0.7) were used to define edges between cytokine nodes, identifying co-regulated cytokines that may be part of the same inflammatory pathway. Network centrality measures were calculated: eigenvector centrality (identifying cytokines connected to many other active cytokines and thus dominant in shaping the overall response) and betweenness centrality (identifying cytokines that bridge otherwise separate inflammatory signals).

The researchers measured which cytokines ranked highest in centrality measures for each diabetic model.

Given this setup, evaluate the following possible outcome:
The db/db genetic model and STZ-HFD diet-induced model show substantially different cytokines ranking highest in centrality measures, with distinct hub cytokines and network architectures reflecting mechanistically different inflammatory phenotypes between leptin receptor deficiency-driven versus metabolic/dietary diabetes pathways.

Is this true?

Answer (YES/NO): YES